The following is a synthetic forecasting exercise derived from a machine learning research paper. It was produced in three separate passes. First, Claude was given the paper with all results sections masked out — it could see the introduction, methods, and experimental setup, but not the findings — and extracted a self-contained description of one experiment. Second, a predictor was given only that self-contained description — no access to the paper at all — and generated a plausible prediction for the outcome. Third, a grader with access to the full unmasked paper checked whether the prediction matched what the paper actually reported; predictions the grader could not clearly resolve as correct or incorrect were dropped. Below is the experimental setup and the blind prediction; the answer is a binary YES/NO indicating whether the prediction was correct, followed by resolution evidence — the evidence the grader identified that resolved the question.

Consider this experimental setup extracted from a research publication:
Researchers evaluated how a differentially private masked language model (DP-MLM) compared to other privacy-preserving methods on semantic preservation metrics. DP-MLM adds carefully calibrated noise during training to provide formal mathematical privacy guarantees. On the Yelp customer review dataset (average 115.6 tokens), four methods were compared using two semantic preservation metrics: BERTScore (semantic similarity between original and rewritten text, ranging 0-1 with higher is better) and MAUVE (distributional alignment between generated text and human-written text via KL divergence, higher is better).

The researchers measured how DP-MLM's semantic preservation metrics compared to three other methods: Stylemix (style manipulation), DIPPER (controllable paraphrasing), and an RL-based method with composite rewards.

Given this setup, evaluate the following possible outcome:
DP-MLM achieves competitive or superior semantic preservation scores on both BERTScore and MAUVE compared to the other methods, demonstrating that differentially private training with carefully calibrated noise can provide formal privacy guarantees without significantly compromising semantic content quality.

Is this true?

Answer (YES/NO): NO